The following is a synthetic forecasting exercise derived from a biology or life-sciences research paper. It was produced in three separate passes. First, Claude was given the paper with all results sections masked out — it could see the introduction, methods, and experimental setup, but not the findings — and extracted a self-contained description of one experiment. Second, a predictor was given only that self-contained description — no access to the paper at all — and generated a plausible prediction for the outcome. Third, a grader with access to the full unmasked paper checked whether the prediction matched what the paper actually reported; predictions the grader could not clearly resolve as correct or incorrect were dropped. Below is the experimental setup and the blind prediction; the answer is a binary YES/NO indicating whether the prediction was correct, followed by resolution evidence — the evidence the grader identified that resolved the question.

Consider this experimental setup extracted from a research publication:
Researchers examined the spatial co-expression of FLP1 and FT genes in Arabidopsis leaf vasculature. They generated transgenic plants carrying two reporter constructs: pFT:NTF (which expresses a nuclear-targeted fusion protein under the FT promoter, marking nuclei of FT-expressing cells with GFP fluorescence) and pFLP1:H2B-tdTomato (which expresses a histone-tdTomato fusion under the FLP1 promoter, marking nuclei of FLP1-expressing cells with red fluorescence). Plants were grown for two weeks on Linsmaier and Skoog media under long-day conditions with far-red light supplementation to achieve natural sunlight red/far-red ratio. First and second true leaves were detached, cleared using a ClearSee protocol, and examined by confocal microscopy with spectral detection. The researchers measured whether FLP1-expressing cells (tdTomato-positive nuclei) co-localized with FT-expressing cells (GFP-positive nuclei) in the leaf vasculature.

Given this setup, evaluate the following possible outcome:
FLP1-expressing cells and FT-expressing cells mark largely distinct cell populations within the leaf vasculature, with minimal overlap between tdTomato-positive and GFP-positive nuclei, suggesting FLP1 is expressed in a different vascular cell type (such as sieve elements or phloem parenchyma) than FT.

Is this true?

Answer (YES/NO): NO